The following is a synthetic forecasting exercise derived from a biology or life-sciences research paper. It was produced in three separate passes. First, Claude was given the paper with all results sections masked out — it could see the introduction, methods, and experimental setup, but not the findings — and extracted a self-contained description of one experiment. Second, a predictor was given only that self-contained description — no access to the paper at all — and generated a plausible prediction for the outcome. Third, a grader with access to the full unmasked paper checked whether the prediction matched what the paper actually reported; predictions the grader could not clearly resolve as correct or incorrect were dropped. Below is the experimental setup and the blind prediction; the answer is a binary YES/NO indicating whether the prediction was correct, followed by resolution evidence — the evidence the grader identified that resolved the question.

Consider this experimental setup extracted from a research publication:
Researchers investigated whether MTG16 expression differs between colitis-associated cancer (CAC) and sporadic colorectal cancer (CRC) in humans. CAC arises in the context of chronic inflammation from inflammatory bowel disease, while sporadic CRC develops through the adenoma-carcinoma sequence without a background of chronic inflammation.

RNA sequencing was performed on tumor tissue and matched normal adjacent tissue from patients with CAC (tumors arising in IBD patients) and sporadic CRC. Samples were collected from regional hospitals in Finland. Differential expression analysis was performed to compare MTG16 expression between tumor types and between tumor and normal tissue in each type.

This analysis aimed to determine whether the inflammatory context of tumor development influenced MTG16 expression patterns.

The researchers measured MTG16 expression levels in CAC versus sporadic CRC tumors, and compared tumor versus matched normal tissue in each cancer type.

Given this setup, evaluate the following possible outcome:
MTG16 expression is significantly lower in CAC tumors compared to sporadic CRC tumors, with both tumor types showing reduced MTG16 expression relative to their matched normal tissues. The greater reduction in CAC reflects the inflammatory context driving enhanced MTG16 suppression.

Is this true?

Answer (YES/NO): NO